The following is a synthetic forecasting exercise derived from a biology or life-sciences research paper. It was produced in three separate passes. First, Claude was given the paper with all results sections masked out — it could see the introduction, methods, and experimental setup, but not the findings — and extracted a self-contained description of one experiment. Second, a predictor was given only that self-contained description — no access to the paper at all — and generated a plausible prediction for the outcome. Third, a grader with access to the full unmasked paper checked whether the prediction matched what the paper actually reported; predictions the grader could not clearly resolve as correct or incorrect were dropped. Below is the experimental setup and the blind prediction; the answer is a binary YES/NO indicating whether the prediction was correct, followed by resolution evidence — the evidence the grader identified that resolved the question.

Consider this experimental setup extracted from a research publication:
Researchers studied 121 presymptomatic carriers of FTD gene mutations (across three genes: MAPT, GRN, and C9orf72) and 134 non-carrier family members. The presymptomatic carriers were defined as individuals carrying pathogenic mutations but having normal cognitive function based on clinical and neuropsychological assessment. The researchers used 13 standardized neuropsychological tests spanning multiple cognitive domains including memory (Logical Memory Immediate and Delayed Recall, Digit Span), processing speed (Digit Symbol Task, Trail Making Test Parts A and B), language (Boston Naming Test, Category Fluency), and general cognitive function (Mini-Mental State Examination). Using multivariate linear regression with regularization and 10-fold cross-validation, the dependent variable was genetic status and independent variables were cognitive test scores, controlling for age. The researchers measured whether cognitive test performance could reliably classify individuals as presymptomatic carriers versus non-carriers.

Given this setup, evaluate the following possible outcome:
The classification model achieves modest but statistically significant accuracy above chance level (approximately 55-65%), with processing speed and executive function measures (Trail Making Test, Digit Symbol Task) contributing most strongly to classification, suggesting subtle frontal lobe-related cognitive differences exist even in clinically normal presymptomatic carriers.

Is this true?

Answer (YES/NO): NO